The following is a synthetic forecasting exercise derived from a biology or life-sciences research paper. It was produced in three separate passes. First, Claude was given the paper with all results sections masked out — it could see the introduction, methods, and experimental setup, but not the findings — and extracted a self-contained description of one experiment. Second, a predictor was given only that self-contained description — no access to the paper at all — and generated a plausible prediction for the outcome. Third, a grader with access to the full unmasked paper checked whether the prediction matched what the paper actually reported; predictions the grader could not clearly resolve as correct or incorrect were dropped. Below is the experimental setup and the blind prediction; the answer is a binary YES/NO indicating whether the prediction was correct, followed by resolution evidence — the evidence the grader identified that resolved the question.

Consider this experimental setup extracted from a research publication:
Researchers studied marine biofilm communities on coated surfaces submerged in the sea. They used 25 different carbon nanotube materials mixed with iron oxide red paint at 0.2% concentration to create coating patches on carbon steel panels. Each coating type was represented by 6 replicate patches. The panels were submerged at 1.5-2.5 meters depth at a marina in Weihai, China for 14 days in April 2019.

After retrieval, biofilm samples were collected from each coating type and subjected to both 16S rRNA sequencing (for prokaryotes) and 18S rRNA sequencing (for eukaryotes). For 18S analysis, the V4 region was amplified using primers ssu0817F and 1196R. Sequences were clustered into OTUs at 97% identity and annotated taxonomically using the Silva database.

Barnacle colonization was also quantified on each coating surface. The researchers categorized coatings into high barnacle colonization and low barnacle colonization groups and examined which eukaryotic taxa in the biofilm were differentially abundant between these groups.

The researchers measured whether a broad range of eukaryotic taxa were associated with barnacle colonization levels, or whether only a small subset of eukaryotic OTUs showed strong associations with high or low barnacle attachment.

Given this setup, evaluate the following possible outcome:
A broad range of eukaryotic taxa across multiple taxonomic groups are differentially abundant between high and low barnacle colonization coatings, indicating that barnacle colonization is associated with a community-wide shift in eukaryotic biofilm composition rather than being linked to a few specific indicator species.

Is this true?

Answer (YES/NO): NO